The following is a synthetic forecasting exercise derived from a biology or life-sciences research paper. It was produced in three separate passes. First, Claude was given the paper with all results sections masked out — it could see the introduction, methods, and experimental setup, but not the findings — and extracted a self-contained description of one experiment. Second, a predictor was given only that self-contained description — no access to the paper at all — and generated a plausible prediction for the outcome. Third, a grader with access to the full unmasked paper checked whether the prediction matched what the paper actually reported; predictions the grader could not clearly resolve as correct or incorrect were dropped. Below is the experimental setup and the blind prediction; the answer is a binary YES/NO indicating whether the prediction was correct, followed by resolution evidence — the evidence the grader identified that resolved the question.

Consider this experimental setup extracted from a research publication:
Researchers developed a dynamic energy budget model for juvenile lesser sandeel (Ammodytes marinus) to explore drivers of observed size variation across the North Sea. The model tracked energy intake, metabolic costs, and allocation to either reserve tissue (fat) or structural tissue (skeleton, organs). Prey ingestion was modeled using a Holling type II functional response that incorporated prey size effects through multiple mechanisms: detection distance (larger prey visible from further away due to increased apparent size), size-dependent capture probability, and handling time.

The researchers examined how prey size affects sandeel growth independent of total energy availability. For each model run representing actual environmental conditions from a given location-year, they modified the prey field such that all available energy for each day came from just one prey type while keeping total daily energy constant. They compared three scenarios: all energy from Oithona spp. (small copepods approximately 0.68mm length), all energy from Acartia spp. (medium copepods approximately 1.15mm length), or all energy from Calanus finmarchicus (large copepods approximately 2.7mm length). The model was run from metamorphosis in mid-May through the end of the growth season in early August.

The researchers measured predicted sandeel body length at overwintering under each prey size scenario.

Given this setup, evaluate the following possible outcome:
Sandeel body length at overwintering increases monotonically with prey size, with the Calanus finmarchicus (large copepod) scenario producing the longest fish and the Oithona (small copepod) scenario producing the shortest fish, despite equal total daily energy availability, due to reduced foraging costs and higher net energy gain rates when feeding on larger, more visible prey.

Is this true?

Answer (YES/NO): YES